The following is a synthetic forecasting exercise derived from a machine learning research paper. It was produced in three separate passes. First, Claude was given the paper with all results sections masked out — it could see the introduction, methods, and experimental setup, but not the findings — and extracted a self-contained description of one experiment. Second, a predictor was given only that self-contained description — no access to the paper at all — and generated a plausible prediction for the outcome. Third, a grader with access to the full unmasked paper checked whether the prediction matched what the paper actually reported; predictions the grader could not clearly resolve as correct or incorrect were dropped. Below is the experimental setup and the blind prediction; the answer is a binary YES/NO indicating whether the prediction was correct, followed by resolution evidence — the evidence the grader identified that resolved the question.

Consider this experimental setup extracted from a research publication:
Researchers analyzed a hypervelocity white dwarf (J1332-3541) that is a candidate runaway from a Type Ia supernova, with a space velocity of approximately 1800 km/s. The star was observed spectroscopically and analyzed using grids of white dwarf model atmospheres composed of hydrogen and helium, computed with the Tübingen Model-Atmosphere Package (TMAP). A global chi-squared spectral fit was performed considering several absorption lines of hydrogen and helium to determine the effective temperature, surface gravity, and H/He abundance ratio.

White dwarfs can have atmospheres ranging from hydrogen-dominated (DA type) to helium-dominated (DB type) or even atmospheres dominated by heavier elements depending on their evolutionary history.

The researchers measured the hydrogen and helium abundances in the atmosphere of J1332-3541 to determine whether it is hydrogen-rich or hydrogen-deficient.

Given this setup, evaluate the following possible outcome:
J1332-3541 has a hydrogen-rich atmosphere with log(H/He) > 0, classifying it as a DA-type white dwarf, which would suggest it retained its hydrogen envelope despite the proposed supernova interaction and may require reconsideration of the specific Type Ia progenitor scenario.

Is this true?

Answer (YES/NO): NO